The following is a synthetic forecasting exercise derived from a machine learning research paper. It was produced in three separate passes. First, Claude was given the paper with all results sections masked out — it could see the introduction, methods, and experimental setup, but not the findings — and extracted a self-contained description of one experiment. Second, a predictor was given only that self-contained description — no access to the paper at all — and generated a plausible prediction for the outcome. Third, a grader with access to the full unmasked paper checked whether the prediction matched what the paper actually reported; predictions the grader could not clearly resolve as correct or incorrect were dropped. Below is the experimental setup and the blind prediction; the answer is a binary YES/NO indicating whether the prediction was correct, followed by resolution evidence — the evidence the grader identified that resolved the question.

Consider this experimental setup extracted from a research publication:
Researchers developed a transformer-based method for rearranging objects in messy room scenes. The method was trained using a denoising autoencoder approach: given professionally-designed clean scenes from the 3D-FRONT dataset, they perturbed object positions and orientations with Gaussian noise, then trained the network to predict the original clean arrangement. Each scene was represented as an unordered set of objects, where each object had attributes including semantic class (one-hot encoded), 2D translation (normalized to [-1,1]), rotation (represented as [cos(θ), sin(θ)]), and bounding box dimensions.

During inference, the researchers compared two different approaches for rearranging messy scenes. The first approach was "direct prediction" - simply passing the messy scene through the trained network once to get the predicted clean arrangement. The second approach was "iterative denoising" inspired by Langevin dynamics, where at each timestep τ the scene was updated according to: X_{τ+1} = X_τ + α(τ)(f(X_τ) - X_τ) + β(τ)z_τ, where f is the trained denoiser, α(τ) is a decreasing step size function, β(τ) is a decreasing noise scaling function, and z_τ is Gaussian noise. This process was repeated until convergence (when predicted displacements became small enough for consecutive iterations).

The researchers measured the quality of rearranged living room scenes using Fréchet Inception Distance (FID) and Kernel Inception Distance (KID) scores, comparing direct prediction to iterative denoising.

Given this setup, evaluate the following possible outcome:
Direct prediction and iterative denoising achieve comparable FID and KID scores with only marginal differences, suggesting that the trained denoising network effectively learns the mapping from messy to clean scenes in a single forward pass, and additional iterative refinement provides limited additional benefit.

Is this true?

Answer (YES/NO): NO